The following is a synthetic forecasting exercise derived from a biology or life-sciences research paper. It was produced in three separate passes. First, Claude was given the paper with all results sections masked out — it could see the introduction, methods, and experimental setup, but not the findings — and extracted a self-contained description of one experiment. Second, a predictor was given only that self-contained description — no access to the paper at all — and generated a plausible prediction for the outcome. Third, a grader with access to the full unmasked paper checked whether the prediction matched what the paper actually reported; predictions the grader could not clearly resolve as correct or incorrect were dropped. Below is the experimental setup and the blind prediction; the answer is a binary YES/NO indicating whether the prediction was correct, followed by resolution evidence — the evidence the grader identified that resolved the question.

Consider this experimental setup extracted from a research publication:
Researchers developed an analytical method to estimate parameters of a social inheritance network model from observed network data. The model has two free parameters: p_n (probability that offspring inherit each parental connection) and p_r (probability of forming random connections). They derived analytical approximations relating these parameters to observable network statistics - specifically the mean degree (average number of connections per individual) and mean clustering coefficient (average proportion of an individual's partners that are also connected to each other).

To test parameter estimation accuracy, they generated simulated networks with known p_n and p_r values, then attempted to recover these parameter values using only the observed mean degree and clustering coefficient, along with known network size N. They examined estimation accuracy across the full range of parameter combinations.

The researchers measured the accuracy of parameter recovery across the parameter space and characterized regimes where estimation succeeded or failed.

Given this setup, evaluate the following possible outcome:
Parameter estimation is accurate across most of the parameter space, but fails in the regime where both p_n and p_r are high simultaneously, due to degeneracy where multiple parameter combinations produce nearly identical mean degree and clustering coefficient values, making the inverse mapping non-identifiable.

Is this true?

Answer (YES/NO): YES